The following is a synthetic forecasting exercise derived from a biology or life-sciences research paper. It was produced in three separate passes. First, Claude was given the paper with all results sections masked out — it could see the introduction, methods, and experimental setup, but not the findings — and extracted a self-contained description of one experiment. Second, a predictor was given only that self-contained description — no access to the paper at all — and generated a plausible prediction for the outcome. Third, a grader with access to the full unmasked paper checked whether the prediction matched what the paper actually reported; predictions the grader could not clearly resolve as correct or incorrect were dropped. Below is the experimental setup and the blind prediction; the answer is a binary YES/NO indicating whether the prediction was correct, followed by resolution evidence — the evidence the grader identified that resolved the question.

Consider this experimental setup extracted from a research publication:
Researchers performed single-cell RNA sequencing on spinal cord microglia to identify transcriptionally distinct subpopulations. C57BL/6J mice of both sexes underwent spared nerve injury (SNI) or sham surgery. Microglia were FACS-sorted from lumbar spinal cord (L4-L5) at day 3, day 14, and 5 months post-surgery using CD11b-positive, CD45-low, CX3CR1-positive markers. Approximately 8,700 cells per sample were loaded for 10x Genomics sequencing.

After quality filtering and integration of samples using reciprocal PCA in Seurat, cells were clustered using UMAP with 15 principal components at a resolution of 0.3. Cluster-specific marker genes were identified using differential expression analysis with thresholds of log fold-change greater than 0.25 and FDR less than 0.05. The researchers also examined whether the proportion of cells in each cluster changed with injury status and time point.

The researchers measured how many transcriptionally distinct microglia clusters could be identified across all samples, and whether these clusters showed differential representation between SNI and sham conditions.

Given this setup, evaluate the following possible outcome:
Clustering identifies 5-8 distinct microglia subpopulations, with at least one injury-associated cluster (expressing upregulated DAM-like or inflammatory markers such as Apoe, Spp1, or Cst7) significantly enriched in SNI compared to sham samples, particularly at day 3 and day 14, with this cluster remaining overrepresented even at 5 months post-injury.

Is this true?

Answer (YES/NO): NO